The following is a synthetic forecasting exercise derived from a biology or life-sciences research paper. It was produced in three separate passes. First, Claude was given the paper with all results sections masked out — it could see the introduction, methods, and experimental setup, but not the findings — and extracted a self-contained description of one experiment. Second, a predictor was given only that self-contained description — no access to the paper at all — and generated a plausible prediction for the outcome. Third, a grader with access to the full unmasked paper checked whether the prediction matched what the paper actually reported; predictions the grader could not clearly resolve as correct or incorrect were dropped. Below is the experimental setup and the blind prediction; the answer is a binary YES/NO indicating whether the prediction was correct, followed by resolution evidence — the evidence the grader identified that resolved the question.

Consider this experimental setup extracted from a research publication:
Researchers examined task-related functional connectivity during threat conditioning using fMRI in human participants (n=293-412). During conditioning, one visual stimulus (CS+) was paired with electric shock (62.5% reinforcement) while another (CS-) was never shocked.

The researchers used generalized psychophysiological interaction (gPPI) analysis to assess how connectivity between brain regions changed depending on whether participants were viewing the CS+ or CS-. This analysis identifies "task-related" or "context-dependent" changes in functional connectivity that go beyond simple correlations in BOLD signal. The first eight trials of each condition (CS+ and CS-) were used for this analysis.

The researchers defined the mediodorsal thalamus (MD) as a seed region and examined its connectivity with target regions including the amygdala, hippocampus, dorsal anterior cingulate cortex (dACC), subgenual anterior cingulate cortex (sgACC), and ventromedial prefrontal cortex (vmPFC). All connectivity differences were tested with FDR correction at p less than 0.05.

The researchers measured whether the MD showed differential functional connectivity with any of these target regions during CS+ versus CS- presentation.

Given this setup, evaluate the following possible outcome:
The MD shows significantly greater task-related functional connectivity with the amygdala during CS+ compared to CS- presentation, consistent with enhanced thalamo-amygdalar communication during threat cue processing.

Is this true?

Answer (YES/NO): NO